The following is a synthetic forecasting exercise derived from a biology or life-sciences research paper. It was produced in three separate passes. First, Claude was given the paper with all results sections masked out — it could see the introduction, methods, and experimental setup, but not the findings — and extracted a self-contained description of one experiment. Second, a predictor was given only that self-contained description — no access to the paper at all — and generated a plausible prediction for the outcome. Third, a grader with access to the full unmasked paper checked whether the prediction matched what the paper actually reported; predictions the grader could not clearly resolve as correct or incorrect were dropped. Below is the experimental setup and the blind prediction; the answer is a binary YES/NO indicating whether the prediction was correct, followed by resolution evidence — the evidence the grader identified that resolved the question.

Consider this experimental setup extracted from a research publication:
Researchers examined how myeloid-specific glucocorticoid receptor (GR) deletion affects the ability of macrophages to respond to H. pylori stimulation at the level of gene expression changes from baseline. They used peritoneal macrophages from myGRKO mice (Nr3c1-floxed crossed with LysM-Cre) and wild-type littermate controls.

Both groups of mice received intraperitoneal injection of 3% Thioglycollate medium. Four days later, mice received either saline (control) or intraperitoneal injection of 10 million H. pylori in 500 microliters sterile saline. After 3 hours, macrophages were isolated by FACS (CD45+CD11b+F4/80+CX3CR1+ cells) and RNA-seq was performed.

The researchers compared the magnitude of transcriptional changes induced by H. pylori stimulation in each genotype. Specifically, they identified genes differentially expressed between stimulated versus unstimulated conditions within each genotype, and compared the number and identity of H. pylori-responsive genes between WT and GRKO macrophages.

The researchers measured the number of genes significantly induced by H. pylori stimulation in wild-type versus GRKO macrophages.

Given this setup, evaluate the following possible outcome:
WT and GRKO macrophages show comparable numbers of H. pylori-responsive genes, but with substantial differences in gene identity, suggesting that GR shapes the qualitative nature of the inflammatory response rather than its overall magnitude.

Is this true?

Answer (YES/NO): NO